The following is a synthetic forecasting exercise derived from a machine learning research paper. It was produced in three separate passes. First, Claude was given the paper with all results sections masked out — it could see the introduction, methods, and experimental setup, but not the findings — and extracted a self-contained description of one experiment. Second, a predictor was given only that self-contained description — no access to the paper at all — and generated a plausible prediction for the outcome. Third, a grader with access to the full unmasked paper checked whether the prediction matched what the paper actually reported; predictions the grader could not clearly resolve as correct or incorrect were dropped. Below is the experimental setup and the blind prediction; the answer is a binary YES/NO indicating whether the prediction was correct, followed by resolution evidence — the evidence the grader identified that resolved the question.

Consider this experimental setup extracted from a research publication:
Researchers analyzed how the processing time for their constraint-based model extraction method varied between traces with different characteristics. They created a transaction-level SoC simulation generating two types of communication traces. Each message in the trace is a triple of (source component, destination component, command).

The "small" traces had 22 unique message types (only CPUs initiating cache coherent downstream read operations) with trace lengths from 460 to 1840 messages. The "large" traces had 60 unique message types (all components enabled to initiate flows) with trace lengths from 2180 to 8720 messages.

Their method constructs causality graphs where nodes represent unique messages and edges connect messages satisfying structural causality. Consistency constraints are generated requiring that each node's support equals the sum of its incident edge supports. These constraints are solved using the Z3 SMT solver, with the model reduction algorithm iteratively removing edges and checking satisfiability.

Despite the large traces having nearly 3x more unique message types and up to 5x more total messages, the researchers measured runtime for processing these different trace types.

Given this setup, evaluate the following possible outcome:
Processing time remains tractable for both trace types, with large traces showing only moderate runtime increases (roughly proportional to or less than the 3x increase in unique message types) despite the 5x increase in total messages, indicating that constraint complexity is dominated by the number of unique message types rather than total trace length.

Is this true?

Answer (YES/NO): NO